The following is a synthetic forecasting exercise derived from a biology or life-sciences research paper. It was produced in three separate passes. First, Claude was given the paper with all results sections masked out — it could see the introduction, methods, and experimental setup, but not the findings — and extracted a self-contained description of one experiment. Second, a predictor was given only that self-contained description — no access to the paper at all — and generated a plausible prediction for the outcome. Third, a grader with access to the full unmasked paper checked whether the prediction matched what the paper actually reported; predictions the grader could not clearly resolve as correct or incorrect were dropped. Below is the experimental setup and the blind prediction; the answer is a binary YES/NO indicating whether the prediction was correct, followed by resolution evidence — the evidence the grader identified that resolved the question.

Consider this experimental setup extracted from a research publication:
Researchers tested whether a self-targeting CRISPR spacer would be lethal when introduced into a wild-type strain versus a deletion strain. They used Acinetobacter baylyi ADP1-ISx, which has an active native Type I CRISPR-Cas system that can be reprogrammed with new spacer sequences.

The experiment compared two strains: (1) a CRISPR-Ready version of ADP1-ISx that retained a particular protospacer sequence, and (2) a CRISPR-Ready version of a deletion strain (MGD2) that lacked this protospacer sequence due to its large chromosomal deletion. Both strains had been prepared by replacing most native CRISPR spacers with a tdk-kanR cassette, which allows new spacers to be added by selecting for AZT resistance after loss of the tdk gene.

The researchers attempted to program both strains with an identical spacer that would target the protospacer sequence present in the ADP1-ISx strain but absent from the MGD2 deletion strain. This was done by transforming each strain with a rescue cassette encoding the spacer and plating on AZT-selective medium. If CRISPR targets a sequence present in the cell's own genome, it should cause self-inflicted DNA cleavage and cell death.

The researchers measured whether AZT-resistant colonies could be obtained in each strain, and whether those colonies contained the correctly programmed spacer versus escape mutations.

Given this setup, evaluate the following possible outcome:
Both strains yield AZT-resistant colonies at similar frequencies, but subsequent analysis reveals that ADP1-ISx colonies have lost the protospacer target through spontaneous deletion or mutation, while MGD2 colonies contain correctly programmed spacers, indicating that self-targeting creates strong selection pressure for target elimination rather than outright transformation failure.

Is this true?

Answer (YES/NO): NO